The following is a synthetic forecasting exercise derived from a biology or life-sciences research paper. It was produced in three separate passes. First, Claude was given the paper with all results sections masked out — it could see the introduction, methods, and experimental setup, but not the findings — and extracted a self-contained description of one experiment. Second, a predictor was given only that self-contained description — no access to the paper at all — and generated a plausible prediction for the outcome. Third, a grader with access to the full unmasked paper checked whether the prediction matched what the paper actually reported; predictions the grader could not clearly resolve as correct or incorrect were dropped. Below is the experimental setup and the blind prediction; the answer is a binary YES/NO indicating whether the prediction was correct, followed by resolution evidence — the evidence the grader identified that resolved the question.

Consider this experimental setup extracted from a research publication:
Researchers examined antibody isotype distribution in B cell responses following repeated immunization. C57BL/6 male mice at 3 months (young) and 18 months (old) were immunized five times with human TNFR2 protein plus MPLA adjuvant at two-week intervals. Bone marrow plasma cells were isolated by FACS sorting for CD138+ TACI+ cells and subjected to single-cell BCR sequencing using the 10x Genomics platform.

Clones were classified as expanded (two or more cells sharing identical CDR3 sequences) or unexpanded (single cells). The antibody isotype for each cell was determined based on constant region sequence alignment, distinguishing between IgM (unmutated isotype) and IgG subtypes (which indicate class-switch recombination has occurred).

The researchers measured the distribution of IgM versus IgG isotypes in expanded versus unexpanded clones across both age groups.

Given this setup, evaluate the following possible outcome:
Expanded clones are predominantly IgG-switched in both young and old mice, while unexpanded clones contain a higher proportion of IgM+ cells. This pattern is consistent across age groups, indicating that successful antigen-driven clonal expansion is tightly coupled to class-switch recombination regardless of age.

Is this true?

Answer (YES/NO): NO